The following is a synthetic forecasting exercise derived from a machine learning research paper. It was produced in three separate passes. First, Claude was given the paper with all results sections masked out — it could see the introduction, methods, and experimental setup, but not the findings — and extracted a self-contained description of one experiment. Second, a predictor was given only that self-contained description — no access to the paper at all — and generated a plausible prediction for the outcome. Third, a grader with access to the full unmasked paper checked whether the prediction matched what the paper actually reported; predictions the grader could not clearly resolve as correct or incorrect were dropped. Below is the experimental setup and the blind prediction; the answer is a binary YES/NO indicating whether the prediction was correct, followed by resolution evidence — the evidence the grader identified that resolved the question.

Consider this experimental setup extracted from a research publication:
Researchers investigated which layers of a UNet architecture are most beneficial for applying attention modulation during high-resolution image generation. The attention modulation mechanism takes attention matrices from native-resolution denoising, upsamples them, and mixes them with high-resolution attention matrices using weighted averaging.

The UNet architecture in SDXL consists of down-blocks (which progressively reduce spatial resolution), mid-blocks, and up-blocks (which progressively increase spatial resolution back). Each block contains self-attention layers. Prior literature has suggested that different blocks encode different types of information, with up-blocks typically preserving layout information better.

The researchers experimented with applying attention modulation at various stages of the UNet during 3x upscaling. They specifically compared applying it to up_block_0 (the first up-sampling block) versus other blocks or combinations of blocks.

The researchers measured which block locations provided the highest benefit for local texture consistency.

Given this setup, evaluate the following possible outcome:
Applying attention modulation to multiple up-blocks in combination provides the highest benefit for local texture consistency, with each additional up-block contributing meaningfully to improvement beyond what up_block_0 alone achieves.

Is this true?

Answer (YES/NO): NO